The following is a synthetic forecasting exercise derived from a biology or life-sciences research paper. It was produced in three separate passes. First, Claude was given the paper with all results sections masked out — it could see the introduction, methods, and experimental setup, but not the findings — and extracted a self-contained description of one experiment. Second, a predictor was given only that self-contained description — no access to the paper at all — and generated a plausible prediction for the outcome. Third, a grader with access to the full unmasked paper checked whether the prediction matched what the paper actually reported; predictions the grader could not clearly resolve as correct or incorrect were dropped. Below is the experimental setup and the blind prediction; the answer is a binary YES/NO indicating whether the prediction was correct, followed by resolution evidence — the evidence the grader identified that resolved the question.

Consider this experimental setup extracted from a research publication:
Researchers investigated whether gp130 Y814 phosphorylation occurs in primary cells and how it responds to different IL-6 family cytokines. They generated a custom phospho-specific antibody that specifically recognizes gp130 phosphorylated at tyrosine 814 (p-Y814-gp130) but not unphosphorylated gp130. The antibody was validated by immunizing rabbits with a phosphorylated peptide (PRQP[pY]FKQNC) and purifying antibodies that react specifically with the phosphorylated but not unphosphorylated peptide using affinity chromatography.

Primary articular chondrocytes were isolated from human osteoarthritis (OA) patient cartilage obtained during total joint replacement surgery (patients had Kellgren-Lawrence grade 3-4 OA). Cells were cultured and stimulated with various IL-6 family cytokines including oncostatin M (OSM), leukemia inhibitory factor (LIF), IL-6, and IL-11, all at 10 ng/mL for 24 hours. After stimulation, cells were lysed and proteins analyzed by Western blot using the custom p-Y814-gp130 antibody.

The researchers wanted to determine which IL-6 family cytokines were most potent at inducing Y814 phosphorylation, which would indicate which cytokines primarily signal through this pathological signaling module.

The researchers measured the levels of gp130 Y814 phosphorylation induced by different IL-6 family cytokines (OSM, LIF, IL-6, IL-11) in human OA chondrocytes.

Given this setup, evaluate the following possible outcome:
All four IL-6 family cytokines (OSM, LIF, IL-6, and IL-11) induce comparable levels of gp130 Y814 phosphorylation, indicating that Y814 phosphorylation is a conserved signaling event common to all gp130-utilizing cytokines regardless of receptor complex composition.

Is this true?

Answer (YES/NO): NO